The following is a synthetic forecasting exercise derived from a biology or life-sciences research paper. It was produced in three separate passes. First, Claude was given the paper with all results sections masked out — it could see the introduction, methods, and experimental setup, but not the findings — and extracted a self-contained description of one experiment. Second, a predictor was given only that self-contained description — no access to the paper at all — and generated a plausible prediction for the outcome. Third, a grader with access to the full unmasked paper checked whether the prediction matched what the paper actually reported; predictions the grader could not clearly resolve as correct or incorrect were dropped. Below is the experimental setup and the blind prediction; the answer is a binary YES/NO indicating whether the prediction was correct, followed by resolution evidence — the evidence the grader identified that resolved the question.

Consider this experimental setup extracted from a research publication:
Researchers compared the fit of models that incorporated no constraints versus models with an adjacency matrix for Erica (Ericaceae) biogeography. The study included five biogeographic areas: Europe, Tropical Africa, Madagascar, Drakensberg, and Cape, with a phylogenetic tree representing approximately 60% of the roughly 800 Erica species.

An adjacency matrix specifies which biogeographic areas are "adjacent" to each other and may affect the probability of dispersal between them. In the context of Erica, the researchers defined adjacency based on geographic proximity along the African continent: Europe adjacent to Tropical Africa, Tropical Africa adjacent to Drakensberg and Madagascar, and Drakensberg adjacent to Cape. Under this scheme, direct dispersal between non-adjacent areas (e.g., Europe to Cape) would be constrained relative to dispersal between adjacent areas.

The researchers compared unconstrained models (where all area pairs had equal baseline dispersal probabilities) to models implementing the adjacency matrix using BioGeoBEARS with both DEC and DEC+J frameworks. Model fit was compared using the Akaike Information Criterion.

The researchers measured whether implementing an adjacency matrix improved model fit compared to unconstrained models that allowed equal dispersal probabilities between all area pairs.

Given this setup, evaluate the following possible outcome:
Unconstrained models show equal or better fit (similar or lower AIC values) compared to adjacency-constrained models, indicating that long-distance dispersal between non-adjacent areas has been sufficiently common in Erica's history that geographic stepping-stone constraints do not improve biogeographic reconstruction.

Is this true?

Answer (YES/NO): NO